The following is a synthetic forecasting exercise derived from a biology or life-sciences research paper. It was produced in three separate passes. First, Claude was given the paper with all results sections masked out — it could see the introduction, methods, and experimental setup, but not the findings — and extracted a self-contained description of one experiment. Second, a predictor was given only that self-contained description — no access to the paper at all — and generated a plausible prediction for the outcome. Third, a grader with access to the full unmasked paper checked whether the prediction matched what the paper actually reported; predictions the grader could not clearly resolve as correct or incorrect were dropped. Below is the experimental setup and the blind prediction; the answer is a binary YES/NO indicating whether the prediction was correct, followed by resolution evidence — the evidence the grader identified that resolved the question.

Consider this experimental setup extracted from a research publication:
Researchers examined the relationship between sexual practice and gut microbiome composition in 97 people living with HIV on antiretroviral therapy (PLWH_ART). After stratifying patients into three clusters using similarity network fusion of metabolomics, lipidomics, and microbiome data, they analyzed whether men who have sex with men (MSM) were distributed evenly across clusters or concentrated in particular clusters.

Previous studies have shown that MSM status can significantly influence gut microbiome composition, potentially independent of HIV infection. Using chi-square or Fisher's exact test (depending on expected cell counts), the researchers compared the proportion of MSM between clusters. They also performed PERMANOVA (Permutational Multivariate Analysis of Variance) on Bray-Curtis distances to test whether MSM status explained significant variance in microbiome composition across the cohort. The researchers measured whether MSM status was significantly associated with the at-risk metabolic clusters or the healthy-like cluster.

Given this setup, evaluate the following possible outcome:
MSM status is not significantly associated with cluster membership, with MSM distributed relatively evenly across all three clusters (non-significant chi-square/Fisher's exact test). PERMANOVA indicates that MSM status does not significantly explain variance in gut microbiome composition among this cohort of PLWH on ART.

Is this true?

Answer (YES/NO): NO